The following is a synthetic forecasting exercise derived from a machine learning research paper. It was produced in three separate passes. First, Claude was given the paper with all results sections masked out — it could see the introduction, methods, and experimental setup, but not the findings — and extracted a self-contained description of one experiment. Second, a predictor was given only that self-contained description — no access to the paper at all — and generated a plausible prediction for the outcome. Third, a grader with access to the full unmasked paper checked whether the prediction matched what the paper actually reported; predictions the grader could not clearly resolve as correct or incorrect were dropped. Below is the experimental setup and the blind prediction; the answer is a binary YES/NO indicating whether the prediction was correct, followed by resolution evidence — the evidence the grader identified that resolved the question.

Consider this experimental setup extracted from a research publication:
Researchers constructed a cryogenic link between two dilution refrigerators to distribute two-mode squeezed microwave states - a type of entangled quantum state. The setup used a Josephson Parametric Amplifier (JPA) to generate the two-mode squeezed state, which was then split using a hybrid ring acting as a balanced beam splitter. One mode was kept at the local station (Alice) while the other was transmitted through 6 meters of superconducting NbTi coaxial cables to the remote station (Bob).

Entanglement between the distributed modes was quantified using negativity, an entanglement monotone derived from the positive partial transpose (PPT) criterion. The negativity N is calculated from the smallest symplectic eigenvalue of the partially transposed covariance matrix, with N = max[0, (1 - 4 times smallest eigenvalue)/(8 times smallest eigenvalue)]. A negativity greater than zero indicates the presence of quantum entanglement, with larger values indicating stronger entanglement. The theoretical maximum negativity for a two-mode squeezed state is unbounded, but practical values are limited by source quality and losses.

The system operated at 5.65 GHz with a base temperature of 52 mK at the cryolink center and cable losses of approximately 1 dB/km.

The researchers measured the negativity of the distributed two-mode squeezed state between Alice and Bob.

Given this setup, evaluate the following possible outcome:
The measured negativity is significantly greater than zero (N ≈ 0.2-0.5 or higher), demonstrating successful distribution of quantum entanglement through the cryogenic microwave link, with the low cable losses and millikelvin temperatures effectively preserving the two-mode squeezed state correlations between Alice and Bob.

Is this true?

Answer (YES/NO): YES